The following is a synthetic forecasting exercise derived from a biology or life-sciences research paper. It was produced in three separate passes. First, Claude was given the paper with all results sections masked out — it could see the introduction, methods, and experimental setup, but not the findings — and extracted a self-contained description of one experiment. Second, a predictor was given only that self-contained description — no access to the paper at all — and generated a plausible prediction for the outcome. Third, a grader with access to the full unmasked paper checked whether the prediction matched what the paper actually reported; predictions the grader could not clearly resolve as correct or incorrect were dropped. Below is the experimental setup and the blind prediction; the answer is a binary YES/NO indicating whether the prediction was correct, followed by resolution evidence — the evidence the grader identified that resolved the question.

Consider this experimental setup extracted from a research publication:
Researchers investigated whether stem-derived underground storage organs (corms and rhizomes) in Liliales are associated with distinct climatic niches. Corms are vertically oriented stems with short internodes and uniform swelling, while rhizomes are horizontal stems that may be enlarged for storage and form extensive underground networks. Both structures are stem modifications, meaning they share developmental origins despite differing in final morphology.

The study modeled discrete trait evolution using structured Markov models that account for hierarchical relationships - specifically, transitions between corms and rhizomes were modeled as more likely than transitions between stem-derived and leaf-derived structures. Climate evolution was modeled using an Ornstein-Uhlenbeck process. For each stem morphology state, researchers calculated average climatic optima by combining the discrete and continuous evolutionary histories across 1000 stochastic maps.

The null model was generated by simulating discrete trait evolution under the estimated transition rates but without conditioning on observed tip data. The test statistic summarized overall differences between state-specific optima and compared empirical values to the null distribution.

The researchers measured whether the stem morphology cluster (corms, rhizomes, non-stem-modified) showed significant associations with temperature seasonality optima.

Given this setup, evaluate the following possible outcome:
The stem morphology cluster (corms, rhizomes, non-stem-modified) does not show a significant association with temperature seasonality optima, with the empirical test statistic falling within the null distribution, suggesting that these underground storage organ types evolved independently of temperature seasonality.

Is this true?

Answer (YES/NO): YES